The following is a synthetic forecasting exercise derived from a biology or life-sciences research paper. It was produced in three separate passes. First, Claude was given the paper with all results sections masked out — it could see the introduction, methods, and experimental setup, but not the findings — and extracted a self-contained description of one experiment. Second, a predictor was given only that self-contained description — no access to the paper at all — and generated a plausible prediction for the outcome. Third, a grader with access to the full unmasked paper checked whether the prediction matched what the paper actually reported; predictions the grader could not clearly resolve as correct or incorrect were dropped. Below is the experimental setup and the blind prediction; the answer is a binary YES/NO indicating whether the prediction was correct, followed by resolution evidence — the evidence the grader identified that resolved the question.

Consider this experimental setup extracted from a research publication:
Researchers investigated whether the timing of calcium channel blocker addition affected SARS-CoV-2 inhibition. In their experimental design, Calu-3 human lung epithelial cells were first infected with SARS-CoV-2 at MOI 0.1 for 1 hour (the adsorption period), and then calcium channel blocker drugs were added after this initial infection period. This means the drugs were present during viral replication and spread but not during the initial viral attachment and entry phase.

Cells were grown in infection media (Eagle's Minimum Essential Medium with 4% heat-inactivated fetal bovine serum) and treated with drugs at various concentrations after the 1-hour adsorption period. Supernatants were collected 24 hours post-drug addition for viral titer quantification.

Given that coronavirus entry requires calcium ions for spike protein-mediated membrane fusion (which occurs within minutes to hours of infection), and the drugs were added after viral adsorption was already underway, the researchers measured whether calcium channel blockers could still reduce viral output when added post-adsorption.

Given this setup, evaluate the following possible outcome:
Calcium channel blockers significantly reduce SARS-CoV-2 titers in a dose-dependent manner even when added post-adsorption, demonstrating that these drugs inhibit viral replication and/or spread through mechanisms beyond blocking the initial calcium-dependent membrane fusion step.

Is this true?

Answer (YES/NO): NO